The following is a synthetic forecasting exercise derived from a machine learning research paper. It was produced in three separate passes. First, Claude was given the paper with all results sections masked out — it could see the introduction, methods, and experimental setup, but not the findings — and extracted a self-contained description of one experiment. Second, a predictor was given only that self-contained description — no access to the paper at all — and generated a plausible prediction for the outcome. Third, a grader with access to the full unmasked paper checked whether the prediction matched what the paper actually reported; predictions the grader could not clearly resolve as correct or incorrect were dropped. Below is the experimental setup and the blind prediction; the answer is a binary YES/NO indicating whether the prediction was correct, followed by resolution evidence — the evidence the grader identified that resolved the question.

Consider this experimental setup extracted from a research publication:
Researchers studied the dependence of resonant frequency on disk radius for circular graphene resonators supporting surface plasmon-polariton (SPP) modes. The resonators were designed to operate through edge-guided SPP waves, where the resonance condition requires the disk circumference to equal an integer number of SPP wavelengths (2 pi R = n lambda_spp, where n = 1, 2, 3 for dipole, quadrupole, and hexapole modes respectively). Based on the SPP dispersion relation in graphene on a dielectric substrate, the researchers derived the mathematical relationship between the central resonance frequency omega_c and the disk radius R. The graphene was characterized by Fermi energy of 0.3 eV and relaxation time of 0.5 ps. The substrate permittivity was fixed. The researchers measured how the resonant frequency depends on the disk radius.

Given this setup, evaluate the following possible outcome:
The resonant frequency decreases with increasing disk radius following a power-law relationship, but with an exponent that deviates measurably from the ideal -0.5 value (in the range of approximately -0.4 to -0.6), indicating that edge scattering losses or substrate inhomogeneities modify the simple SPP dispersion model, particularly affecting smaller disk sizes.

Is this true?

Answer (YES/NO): NO